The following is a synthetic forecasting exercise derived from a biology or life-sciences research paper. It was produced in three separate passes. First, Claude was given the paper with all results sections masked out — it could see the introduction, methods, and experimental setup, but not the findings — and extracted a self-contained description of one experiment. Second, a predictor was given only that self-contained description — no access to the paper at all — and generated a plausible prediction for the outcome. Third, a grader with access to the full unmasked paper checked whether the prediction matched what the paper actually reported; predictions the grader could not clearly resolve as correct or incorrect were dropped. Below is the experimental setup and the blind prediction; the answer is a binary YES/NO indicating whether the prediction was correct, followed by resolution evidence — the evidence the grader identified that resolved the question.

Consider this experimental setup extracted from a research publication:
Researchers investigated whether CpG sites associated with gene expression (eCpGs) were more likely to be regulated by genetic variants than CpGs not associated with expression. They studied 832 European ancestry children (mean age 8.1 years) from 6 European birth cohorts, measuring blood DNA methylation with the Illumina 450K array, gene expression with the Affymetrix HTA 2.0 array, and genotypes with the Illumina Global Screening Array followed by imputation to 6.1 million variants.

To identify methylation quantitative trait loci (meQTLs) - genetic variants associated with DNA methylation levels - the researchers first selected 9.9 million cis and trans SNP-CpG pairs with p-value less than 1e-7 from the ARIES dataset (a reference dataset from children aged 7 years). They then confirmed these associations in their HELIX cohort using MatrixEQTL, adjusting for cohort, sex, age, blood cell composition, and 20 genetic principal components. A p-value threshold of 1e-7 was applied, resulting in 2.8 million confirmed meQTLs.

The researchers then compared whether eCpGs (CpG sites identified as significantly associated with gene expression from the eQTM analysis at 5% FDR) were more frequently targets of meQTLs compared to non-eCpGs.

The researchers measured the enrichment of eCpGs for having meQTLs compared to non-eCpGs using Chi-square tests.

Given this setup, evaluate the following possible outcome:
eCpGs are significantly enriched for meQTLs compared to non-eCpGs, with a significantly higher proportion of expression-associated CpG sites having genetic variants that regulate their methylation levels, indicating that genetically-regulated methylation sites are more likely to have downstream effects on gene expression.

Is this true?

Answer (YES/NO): YES